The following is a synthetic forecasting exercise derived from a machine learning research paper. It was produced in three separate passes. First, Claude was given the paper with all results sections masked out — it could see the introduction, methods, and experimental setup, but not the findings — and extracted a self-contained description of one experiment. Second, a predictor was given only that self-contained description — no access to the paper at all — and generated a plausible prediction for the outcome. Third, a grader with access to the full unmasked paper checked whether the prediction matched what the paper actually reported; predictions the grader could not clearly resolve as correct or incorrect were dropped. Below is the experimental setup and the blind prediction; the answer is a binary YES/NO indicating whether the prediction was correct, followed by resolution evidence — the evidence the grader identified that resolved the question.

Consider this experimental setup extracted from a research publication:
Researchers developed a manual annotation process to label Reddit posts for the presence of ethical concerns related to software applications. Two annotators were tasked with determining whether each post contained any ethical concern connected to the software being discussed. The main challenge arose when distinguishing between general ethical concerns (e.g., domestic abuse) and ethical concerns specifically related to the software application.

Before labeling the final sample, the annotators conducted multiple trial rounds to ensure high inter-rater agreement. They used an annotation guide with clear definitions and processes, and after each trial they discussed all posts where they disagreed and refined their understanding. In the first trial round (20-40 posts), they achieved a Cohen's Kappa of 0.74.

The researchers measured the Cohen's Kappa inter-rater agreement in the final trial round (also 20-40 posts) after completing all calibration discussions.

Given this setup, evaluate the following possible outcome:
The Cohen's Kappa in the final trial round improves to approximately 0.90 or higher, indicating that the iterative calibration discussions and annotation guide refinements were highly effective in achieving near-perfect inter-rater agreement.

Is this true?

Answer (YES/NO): YES